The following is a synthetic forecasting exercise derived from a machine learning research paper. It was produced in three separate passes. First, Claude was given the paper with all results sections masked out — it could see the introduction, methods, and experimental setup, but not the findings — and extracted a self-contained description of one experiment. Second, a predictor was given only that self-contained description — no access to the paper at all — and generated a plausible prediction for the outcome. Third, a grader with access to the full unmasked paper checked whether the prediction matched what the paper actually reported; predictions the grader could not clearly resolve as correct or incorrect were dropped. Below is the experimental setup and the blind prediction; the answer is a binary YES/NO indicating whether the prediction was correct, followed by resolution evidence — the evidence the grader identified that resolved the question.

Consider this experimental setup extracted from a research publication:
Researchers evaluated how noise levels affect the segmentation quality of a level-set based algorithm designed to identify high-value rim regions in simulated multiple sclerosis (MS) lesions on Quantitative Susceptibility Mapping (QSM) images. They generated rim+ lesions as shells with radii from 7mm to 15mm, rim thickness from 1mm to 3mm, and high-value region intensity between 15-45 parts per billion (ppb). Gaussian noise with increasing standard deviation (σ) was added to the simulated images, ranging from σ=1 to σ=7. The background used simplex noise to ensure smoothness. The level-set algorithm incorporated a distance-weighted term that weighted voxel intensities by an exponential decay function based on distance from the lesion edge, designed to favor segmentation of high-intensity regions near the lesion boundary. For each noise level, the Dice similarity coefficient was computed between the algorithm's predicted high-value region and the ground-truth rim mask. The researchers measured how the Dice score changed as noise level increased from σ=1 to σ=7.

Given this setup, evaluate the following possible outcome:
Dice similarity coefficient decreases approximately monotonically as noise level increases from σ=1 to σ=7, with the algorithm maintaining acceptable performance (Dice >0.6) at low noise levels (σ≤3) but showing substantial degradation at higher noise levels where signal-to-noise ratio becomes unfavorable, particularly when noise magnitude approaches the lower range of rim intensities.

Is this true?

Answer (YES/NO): NO